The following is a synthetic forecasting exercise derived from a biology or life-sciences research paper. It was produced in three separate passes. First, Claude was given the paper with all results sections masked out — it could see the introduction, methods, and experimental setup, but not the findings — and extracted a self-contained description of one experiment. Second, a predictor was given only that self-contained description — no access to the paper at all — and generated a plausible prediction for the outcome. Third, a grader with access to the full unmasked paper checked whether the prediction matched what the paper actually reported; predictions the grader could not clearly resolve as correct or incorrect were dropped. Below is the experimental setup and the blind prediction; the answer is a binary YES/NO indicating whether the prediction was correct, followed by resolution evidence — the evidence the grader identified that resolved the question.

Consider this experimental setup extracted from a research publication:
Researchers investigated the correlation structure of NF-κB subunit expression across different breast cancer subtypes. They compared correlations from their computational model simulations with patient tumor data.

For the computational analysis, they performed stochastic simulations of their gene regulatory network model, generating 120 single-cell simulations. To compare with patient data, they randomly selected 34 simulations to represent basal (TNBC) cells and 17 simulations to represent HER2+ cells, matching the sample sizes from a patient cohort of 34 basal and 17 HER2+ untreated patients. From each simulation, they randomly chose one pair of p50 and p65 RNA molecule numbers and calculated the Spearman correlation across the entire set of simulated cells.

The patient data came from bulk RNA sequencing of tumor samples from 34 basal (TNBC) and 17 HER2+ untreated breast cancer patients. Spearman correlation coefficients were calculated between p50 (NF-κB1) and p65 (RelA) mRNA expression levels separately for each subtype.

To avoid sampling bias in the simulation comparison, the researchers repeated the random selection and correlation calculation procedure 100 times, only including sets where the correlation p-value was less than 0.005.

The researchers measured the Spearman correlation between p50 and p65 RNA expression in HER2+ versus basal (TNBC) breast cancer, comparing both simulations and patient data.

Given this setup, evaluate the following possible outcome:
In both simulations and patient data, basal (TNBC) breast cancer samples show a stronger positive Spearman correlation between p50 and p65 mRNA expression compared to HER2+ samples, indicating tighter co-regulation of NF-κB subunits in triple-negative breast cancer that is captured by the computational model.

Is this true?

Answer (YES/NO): NO